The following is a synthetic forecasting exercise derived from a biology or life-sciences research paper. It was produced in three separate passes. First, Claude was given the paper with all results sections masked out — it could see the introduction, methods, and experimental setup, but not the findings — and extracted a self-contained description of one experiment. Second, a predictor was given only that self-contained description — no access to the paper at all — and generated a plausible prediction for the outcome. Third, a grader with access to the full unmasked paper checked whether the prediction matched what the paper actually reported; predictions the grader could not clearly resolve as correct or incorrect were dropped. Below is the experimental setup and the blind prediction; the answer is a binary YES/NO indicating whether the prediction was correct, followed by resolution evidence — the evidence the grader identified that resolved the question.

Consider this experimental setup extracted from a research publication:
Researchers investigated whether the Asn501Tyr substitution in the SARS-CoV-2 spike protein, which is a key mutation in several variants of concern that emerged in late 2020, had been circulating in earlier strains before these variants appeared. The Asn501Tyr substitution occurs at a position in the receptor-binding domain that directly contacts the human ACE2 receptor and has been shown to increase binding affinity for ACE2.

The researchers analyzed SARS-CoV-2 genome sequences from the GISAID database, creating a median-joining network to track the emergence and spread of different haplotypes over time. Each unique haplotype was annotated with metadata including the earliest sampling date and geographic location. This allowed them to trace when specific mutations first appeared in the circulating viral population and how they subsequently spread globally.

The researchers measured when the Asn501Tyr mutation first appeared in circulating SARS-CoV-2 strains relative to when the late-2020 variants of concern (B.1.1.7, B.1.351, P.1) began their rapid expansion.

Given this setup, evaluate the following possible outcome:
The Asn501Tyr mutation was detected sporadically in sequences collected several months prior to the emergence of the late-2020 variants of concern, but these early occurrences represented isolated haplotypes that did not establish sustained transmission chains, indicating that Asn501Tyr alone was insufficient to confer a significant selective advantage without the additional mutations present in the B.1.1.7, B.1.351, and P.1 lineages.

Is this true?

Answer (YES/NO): YES